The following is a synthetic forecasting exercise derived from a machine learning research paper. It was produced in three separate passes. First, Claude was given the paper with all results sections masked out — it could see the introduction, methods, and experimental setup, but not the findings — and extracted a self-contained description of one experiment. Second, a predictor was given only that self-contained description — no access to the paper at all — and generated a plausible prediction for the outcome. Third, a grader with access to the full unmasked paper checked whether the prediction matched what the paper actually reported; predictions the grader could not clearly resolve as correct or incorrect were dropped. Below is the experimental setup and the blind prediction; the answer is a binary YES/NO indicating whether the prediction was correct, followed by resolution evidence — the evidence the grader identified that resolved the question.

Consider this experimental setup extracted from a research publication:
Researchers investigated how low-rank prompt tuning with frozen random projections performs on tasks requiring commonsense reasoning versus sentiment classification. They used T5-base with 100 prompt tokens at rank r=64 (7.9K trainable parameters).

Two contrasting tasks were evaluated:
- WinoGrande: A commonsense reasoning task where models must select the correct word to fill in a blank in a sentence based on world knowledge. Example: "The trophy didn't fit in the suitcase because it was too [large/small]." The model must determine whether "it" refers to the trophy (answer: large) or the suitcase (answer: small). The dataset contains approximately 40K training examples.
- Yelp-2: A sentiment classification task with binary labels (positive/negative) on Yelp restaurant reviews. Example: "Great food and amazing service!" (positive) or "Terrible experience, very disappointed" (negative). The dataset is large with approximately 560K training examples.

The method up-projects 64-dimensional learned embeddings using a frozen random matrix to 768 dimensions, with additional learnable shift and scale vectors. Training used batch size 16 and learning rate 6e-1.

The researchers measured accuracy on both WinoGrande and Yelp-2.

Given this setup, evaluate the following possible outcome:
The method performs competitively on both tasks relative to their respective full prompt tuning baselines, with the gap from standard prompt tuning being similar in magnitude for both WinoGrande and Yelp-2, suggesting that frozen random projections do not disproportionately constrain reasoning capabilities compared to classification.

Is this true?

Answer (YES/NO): NO